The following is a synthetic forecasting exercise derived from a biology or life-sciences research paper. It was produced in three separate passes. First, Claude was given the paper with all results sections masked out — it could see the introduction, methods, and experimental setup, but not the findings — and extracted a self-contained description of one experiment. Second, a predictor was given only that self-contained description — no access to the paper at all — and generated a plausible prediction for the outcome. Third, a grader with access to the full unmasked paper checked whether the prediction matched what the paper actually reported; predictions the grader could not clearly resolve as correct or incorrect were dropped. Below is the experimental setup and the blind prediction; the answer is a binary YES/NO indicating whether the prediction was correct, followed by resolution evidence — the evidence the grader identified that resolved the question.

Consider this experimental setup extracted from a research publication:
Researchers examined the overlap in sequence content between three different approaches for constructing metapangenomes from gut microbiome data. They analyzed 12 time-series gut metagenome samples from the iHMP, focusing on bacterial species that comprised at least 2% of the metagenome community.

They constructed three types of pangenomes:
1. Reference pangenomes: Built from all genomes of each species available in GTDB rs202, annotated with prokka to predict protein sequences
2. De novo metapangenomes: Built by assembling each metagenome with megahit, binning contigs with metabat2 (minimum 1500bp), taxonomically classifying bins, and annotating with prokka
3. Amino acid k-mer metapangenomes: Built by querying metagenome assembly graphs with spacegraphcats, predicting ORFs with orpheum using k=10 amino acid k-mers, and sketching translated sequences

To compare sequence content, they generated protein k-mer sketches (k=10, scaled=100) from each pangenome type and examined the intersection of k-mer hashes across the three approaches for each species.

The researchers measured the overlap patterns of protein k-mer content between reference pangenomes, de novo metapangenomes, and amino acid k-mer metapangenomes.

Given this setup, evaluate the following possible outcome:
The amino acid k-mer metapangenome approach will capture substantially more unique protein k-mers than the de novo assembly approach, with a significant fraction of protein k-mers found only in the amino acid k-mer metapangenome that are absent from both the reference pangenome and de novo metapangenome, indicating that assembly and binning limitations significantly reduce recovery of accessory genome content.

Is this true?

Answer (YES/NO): YES